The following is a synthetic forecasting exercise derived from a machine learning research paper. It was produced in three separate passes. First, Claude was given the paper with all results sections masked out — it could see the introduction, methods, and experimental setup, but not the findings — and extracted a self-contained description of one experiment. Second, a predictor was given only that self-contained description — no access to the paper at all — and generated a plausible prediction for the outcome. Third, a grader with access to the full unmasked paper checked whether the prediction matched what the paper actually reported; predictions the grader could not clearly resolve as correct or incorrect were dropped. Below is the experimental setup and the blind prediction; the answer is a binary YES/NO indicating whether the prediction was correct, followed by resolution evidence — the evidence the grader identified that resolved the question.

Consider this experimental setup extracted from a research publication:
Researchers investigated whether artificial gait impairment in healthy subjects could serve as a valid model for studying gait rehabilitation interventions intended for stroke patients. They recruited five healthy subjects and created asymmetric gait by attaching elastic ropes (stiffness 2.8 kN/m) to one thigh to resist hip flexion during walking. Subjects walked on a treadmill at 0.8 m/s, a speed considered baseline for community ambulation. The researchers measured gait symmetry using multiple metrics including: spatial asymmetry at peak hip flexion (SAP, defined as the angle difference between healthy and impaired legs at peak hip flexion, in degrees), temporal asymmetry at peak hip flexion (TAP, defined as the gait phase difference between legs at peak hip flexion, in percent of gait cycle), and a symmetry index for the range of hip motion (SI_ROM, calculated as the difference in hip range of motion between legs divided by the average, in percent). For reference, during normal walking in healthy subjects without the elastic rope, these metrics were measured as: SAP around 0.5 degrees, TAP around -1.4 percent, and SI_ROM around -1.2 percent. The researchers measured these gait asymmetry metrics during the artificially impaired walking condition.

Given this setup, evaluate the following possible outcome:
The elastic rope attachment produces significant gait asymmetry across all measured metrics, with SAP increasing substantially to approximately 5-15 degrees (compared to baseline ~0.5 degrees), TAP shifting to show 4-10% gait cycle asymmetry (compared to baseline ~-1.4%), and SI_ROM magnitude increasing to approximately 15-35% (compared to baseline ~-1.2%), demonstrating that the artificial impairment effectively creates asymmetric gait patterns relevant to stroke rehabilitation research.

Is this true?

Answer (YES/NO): NO